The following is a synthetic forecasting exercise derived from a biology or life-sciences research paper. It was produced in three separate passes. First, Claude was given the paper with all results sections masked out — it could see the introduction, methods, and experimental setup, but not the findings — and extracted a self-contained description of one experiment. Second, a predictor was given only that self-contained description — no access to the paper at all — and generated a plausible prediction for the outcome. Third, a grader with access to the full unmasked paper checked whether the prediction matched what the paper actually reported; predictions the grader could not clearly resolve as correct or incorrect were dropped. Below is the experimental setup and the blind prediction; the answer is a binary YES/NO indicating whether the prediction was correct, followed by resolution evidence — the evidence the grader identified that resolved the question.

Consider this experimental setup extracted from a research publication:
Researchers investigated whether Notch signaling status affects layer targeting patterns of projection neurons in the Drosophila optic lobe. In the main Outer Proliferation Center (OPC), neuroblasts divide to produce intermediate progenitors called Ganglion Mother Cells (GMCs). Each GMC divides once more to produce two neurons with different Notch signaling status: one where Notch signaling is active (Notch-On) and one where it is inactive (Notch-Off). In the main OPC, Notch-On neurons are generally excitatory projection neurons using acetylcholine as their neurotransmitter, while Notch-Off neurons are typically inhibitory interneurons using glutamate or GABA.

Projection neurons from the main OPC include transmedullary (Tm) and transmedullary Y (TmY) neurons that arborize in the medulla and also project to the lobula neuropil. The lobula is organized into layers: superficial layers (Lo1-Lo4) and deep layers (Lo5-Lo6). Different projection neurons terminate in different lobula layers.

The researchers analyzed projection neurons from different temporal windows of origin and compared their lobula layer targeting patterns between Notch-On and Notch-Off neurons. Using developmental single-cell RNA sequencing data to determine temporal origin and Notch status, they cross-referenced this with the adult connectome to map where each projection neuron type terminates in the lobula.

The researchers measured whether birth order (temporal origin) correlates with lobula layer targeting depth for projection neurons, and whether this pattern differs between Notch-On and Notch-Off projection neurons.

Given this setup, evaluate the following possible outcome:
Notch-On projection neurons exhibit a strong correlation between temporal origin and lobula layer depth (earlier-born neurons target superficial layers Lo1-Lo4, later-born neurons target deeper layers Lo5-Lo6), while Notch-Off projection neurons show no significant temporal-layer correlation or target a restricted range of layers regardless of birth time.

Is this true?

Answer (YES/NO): YES